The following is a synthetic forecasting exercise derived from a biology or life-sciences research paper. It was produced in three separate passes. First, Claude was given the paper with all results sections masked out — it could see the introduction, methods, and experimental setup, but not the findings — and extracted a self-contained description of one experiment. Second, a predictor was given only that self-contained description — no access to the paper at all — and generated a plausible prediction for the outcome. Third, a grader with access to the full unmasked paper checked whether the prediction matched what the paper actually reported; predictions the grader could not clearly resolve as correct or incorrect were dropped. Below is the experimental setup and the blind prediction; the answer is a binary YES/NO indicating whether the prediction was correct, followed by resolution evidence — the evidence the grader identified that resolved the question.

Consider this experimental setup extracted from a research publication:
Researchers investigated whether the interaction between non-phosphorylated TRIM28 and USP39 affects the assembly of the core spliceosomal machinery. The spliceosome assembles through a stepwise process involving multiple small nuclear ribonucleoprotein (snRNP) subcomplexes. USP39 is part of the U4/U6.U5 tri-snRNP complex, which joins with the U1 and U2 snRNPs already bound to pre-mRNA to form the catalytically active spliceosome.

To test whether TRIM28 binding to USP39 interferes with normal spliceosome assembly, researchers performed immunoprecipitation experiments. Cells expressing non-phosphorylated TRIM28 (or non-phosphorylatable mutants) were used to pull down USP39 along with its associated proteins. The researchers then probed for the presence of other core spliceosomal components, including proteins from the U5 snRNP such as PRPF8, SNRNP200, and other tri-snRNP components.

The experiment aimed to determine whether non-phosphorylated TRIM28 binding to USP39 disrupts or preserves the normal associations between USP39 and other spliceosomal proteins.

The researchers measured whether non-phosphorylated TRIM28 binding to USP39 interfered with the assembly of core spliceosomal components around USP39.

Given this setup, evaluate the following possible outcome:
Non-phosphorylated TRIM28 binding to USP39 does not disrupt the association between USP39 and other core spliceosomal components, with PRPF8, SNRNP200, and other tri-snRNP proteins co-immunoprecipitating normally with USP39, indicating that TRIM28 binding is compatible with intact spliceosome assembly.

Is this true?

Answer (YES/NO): YES